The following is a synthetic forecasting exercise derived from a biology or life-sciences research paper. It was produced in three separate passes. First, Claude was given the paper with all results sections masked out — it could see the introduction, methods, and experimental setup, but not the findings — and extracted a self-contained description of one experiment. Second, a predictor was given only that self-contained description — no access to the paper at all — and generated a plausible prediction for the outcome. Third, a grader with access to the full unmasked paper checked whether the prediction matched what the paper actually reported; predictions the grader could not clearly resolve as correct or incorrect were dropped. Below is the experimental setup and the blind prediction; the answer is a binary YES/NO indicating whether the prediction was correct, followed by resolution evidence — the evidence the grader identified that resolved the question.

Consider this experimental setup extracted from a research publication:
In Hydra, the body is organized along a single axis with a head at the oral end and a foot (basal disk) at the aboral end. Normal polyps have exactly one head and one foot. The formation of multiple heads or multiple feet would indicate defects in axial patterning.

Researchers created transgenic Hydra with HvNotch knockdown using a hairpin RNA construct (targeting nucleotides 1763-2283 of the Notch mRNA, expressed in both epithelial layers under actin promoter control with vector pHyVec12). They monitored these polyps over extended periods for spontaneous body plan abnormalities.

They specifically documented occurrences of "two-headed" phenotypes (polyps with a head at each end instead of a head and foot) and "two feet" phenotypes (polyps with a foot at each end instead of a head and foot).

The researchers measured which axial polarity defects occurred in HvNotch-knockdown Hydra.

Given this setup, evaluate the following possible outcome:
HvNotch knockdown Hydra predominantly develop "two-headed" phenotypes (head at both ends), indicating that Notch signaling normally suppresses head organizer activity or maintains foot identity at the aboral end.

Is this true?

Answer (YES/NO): NO